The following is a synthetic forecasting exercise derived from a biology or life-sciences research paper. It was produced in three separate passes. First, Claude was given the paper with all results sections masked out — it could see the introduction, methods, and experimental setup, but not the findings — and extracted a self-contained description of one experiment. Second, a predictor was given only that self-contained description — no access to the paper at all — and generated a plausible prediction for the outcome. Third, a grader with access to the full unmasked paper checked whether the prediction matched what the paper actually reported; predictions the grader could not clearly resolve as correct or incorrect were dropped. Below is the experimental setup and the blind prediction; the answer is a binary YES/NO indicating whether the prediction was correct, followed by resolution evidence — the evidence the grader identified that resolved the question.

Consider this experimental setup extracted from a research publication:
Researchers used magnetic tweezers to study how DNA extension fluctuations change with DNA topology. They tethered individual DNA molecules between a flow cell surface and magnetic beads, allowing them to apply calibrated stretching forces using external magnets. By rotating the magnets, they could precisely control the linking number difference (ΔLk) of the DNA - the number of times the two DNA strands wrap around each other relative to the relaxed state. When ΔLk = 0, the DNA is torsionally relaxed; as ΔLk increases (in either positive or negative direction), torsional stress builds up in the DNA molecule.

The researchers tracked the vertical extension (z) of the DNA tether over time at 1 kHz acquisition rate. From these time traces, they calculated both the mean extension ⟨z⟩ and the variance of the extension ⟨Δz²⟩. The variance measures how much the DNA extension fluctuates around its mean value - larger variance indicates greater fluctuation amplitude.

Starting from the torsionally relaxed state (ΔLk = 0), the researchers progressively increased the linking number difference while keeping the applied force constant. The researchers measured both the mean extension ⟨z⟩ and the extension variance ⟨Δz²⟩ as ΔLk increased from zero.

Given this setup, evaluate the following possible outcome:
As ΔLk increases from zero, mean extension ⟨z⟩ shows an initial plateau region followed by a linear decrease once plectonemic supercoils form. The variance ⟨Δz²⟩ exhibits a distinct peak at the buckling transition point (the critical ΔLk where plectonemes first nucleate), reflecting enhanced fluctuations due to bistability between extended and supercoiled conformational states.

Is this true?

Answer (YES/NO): NO